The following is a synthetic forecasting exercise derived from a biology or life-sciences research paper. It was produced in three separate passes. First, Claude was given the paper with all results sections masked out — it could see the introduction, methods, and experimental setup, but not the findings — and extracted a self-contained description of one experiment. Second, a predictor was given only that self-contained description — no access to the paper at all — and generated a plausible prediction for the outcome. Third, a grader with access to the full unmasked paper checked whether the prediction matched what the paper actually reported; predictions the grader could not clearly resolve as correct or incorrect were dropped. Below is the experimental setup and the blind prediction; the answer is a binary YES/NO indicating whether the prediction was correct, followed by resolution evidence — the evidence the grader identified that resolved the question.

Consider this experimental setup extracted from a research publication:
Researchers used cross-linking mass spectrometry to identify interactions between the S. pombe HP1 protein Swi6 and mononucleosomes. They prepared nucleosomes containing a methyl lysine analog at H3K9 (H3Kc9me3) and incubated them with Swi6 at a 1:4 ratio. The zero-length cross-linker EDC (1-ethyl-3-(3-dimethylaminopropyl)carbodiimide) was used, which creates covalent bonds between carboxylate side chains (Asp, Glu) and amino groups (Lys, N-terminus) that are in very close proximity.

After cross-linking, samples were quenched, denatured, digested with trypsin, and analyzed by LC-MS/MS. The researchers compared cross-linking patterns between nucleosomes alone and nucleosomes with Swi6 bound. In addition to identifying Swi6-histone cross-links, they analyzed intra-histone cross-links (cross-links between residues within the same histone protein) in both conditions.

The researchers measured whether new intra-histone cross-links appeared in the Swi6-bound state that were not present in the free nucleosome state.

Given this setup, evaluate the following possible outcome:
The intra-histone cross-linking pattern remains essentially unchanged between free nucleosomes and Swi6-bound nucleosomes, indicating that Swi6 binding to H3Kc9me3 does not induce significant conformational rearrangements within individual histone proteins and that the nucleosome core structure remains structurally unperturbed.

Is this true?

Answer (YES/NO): NO